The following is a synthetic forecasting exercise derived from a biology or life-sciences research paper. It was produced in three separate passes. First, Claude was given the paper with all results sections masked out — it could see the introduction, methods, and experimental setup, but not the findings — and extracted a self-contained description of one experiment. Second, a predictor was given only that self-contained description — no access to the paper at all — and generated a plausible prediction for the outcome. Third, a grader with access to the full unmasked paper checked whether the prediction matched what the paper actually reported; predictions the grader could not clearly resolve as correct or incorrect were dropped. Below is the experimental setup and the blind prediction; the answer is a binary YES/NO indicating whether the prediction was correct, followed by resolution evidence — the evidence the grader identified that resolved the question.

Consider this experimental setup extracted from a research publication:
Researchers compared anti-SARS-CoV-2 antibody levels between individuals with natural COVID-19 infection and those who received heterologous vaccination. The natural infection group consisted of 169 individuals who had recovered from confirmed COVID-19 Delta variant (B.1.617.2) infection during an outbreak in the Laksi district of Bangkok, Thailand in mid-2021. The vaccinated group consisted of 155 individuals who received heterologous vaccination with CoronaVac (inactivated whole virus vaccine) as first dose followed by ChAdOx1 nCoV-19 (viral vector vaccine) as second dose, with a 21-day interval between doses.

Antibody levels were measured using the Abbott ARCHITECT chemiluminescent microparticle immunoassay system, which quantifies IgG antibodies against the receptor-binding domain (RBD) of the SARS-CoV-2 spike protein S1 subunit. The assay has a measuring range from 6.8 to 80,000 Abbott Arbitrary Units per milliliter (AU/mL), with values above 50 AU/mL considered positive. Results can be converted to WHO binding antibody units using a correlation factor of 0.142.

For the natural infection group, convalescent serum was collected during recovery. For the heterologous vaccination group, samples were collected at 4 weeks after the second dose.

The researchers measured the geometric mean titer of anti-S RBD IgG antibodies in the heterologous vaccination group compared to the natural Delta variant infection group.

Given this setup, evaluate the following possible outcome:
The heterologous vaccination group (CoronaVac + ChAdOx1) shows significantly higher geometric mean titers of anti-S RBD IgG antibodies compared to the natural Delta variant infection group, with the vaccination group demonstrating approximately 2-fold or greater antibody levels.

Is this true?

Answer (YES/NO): YES